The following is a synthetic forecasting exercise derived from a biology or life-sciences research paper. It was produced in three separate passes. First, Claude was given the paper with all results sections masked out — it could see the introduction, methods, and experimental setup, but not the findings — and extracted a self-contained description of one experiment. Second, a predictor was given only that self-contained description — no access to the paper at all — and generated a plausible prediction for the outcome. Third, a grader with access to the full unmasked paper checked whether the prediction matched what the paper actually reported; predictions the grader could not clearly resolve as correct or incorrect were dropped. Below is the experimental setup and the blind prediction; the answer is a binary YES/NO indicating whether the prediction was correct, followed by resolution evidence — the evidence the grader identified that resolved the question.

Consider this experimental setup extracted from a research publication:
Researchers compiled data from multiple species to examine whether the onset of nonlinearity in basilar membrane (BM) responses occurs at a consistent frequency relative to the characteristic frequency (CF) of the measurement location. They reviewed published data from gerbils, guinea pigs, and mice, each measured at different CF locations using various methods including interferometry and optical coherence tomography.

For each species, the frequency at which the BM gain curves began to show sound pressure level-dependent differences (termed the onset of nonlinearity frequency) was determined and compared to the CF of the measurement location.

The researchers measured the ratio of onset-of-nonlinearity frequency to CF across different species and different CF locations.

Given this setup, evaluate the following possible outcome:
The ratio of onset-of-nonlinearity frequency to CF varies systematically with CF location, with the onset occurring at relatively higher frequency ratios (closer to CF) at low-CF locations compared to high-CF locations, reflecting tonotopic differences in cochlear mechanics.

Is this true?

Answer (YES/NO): NO